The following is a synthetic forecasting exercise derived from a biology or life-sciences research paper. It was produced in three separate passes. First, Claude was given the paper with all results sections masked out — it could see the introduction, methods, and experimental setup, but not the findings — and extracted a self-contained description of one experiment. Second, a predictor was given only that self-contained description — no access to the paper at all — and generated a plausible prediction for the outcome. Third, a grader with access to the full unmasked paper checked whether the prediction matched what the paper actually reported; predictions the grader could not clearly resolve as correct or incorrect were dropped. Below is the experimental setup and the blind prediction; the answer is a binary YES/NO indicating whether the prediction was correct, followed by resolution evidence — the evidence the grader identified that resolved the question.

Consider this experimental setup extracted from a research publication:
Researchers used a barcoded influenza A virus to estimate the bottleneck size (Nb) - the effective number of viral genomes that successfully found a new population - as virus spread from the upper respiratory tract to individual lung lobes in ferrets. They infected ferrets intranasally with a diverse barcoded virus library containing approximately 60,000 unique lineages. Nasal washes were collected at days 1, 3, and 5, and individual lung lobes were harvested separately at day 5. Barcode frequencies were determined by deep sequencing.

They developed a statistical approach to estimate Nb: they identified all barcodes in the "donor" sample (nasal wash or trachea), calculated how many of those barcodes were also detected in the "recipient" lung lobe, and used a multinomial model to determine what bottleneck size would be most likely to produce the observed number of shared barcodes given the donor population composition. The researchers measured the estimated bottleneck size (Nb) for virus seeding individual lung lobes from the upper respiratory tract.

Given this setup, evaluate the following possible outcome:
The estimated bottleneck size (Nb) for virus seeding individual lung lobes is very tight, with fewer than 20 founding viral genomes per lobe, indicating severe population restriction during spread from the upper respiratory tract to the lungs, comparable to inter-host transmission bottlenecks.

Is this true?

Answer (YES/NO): NO